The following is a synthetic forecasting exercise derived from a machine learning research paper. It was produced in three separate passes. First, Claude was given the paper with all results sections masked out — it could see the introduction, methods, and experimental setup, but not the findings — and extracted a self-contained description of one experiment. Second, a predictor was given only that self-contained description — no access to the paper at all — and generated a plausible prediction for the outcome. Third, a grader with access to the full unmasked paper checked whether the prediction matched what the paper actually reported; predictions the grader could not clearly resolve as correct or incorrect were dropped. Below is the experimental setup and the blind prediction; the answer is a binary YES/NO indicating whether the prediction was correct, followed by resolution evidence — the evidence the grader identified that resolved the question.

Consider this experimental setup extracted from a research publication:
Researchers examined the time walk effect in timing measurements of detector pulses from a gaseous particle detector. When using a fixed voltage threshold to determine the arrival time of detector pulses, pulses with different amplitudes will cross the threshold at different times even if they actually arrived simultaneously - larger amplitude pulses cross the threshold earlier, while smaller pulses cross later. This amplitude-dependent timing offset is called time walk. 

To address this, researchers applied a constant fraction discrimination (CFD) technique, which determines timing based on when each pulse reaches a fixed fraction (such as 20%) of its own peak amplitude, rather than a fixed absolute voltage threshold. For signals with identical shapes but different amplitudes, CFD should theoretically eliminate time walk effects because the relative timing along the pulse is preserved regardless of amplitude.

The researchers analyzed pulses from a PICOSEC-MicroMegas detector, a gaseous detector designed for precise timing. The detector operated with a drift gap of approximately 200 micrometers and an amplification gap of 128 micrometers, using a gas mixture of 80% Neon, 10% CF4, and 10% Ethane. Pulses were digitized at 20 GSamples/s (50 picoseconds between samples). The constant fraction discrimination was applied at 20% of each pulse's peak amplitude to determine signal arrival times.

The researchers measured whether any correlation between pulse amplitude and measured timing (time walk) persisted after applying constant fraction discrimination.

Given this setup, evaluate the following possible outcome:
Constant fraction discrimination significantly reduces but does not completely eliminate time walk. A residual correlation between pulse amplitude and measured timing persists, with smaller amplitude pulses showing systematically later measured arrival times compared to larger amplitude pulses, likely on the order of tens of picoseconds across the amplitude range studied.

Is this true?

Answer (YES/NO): YES